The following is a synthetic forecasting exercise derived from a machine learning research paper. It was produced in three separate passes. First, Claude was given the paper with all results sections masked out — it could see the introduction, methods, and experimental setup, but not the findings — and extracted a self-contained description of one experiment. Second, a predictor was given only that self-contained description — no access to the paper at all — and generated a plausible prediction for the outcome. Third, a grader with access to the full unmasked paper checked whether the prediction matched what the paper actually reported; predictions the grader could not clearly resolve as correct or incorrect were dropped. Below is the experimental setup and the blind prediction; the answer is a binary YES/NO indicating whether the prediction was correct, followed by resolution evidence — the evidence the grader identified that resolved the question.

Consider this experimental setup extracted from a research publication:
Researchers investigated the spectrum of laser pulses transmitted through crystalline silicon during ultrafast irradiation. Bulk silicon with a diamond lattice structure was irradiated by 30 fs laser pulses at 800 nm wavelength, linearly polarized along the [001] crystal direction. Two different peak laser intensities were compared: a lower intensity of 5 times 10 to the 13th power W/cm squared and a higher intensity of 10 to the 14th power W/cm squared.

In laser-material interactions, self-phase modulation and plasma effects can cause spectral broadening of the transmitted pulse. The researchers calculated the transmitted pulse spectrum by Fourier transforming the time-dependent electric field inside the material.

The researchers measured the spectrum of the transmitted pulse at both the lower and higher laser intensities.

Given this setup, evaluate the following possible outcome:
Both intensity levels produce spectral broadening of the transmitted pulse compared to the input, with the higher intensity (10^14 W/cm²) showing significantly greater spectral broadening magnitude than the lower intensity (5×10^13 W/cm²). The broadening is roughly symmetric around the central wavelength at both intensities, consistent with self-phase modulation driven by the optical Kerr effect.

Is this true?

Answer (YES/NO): NO